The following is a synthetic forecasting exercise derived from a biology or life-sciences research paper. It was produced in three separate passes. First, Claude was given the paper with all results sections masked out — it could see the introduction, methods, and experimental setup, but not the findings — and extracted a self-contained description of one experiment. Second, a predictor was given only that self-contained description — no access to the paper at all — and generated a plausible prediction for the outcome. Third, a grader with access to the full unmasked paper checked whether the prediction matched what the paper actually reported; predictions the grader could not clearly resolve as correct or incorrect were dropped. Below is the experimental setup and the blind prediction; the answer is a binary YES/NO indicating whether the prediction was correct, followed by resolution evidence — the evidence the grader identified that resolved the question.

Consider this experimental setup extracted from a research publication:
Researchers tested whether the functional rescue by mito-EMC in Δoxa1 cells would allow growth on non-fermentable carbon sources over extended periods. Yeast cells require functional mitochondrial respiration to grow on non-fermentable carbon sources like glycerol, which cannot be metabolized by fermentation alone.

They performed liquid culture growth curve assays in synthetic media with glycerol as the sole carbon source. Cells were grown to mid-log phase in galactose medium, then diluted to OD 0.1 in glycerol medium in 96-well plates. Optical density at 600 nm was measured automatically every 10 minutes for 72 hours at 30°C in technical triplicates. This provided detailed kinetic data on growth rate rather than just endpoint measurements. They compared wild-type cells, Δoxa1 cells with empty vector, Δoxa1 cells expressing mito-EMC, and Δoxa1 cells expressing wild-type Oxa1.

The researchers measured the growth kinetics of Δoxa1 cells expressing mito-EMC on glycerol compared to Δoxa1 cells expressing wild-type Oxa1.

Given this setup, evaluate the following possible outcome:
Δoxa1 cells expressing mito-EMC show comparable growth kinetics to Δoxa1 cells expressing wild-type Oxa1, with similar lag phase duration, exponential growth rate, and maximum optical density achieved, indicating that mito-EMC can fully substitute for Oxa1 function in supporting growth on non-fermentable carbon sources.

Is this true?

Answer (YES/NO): NO